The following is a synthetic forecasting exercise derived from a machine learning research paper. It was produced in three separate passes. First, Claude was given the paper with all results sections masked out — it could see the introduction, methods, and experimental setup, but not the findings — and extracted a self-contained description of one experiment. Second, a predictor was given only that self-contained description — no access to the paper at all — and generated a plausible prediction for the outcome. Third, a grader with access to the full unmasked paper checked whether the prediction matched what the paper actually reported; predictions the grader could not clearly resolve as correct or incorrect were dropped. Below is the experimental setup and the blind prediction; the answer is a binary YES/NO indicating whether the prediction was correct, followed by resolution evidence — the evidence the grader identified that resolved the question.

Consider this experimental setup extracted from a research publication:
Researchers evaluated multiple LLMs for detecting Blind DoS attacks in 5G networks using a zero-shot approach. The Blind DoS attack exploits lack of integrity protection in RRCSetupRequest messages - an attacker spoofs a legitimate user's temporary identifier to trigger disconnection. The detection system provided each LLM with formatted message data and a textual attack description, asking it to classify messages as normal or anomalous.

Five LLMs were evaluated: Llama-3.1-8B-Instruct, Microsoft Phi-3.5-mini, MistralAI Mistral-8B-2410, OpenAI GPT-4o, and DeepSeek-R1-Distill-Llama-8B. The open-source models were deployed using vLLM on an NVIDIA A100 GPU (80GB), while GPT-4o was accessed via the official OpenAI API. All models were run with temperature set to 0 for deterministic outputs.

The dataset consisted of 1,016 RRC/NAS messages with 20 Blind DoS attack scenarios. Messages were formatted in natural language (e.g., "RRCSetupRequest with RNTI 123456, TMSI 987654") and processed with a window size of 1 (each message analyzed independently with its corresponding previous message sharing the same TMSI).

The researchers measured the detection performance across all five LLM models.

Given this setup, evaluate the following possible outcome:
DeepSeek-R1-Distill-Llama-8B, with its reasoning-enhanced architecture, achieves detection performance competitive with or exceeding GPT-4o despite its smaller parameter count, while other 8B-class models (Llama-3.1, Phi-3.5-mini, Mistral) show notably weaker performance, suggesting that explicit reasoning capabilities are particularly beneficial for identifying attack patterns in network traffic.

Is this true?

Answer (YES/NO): NO